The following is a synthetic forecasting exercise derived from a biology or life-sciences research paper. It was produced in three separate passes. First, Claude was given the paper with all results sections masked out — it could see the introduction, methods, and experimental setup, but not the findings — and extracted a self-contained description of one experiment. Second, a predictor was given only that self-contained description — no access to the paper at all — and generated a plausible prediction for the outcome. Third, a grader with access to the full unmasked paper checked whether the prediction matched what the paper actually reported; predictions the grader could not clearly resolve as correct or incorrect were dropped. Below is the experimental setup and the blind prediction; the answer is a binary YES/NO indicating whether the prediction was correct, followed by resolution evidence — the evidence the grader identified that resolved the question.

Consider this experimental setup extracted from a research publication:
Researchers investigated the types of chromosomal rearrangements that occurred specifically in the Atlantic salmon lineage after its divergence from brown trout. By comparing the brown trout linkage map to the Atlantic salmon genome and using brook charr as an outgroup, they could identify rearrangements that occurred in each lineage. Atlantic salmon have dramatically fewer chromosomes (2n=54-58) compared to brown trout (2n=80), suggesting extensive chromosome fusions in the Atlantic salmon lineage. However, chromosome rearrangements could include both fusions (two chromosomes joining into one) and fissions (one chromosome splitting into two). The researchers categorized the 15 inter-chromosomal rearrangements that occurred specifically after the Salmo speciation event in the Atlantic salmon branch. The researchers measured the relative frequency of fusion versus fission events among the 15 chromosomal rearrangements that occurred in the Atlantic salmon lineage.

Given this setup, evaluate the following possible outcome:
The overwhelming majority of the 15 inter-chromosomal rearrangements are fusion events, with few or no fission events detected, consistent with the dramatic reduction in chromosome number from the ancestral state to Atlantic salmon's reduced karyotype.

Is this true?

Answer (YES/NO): YES